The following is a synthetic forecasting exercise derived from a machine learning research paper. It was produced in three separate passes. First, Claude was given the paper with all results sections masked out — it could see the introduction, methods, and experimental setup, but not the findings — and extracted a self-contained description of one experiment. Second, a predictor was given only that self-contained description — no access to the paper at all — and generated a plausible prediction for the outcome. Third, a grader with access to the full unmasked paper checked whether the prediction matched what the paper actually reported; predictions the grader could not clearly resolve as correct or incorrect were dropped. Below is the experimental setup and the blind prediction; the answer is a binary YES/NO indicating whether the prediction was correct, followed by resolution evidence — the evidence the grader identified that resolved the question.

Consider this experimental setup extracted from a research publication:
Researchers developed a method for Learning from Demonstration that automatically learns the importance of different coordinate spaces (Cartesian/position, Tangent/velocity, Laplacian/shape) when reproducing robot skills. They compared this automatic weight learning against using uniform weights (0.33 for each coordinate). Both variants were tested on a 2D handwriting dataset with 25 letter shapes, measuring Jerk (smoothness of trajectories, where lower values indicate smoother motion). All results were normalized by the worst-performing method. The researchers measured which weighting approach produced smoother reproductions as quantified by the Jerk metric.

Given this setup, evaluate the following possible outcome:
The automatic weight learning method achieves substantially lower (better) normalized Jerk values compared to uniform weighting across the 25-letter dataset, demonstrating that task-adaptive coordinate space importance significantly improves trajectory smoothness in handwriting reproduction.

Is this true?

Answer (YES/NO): YES